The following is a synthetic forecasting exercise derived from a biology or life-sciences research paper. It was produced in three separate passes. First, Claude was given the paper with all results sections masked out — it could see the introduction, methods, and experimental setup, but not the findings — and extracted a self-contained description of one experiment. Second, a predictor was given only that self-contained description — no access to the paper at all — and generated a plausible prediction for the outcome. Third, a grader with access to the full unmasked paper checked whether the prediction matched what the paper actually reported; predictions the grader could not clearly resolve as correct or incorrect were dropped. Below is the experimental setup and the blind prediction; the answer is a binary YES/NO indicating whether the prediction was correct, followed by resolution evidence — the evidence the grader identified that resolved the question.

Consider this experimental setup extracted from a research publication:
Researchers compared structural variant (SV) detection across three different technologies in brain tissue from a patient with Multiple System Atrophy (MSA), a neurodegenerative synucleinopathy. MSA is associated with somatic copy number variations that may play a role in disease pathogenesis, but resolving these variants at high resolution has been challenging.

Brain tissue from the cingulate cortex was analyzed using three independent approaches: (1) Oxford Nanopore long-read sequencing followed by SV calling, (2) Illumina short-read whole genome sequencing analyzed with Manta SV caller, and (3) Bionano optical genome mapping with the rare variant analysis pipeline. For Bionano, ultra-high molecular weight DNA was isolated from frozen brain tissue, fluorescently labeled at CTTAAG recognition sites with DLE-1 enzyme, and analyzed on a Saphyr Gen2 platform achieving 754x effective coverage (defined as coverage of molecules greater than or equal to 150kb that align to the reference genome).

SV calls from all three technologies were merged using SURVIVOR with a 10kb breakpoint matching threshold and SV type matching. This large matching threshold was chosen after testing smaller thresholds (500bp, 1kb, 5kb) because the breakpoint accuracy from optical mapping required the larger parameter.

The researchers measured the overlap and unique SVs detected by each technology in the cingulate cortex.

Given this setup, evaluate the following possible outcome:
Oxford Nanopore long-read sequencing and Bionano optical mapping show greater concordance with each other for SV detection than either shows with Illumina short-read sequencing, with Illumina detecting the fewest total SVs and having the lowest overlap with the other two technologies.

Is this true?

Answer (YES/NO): NO